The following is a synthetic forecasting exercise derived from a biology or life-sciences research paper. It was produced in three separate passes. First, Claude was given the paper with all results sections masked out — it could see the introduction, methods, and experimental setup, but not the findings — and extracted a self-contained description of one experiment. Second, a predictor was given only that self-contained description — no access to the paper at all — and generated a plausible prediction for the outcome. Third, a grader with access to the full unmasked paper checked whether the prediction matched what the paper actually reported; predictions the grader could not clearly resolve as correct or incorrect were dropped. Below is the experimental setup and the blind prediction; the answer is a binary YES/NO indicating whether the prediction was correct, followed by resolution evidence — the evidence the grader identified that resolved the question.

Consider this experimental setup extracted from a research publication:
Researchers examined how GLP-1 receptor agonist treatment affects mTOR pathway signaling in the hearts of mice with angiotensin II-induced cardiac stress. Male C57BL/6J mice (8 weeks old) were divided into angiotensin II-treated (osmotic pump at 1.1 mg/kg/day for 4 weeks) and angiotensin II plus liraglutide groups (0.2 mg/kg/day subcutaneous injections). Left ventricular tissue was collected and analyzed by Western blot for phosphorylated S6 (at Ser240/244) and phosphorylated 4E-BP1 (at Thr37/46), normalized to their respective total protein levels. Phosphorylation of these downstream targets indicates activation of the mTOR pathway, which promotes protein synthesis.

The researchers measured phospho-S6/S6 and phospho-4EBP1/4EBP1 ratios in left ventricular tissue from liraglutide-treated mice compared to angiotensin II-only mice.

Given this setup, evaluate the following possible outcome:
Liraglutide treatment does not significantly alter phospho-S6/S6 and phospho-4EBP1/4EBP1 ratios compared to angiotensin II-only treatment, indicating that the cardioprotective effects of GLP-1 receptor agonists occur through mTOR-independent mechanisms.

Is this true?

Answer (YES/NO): NO